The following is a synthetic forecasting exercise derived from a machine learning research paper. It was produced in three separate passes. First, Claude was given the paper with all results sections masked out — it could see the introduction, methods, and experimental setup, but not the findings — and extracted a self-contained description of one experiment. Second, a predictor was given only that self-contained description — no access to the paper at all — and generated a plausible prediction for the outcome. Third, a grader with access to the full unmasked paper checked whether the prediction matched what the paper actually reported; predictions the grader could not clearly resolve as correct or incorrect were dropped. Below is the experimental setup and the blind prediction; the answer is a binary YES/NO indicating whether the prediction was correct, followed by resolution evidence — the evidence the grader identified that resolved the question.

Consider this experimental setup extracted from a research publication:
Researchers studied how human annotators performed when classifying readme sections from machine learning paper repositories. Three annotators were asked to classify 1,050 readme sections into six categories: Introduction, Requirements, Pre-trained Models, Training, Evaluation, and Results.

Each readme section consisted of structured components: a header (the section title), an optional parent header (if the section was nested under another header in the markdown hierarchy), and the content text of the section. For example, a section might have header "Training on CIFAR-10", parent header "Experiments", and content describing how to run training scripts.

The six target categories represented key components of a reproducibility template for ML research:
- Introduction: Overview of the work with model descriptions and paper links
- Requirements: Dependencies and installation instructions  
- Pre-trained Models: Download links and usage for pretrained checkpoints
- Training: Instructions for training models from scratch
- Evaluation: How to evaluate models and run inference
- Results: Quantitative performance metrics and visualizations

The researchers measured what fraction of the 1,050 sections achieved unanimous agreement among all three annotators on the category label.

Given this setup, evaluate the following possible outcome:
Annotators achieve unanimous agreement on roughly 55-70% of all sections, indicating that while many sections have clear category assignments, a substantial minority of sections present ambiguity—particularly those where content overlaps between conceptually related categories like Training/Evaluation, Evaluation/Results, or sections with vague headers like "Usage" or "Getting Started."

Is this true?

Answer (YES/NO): YES